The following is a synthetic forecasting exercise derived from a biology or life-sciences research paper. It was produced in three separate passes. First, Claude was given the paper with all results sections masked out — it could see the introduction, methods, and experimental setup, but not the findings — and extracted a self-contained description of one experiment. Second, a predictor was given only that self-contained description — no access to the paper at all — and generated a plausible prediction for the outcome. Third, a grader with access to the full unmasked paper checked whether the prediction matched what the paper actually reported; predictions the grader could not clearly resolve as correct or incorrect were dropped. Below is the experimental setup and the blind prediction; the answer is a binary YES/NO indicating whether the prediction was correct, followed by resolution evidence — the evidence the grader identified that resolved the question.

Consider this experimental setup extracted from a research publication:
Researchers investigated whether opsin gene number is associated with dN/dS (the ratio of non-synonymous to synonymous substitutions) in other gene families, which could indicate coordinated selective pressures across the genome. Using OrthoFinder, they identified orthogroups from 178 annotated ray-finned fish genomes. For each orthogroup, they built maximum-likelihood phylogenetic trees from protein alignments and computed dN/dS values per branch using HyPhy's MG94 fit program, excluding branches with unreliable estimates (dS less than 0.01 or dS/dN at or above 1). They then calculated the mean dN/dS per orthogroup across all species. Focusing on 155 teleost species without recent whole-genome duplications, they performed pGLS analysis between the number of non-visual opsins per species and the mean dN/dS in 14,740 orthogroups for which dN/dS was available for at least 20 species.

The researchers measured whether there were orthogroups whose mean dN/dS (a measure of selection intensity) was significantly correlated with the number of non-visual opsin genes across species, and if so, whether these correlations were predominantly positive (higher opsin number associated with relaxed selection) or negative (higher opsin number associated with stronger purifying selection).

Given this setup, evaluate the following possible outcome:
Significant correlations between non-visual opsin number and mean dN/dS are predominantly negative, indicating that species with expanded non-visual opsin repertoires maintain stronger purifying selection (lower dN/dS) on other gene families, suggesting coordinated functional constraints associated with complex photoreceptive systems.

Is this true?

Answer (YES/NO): YES